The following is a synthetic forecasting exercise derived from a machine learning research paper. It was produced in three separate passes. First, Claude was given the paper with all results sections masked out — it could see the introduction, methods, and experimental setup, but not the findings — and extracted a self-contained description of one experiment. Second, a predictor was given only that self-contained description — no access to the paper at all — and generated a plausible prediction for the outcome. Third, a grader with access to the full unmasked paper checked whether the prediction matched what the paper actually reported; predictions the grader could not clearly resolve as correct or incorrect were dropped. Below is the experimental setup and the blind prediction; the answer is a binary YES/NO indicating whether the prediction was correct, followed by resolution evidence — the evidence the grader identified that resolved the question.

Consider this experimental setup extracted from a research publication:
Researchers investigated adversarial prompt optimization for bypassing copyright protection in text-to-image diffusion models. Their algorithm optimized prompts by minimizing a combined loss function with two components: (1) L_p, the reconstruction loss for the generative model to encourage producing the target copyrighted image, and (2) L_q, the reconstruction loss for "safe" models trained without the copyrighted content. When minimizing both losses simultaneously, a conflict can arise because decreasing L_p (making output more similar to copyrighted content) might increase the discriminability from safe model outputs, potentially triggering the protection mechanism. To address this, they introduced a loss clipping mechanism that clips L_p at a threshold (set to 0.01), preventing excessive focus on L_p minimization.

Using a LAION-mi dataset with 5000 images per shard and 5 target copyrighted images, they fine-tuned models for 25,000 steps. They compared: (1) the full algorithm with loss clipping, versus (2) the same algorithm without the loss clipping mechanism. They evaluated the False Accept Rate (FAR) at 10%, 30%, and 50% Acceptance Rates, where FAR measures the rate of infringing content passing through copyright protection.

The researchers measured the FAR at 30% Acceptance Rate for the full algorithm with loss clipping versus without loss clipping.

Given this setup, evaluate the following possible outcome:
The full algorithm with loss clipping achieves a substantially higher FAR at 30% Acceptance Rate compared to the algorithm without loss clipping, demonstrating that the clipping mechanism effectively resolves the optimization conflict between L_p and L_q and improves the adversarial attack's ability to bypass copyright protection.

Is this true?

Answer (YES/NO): YES